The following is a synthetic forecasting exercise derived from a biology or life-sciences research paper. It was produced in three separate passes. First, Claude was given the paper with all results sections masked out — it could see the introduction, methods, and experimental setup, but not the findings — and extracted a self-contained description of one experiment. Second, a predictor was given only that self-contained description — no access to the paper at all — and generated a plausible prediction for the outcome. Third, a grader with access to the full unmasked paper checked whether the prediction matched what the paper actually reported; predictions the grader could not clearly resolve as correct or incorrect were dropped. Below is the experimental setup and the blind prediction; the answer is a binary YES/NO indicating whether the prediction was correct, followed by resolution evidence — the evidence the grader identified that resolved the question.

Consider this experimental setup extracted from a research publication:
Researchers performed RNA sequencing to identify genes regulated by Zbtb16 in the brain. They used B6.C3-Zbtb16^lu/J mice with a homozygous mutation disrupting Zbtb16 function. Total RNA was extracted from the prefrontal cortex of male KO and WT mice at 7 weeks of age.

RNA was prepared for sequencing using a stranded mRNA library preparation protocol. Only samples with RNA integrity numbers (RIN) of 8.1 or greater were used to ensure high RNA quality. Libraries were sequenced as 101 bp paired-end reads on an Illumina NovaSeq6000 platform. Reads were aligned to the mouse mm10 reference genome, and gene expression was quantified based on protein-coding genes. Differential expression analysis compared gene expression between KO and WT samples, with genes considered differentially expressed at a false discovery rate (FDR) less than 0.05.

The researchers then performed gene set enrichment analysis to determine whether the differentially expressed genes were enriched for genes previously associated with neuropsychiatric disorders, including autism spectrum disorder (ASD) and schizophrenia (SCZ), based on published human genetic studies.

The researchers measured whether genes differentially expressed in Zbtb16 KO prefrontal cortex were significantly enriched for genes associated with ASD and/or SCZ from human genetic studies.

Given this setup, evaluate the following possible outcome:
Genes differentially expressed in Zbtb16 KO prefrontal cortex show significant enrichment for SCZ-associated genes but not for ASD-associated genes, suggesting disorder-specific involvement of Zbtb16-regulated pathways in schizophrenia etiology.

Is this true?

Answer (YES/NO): NO